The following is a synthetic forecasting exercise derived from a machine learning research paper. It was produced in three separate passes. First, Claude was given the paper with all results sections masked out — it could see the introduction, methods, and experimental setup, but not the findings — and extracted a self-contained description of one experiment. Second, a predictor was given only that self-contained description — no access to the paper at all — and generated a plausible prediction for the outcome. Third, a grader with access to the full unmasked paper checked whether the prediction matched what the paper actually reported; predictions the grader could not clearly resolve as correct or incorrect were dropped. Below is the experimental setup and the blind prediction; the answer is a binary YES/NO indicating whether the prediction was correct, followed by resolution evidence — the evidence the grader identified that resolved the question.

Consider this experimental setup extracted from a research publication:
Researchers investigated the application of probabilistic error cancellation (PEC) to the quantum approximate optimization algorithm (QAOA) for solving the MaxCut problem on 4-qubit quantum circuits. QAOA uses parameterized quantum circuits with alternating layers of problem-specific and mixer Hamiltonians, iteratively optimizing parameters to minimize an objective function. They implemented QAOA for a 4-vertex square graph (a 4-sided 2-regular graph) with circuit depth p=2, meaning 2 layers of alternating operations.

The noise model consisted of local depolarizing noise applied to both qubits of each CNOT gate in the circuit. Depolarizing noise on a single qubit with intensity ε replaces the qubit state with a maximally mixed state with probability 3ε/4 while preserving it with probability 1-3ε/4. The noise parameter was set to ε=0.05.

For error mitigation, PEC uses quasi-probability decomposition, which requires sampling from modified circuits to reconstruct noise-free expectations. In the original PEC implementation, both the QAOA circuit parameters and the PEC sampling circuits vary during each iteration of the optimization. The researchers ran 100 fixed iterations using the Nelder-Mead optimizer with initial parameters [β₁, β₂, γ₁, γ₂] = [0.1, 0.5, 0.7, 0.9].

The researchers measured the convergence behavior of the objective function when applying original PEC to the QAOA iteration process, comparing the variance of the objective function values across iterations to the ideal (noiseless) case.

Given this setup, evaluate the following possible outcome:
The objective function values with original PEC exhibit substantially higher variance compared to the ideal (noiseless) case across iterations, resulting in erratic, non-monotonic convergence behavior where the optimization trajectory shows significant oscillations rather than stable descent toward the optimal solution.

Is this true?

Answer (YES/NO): YES